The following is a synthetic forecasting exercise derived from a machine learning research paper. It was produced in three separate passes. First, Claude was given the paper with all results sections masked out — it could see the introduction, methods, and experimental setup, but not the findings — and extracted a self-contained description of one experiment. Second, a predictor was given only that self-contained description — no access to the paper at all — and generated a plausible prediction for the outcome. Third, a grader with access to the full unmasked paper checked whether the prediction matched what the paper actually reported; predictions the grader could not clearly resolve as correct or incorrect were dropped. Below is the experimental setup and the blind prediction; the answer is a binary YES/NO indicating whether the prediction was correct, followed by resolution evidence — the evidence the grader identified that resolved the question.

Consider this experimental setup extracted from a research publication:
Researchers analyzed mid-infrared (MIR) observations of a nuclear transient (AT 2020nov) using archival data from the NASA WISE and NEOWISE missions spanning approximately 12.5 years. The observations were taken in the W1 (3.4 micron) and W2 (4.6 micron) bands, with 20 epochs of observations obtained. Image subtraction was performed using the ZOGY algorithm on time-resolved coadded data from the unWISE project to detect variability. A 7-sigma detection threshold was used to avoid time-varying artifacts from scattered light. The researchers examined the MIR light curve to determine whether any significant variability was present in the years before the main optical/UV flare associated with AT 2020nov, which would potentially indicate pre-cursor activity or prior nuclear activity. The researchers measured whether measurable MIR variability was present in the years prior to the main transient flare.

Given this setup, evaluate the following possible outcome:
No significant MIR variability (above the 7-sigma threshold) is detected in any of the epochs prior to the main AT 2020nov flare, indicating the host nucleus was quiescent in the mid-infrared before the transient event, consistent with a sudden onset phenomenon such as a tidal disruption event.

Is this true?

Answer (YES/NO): NO